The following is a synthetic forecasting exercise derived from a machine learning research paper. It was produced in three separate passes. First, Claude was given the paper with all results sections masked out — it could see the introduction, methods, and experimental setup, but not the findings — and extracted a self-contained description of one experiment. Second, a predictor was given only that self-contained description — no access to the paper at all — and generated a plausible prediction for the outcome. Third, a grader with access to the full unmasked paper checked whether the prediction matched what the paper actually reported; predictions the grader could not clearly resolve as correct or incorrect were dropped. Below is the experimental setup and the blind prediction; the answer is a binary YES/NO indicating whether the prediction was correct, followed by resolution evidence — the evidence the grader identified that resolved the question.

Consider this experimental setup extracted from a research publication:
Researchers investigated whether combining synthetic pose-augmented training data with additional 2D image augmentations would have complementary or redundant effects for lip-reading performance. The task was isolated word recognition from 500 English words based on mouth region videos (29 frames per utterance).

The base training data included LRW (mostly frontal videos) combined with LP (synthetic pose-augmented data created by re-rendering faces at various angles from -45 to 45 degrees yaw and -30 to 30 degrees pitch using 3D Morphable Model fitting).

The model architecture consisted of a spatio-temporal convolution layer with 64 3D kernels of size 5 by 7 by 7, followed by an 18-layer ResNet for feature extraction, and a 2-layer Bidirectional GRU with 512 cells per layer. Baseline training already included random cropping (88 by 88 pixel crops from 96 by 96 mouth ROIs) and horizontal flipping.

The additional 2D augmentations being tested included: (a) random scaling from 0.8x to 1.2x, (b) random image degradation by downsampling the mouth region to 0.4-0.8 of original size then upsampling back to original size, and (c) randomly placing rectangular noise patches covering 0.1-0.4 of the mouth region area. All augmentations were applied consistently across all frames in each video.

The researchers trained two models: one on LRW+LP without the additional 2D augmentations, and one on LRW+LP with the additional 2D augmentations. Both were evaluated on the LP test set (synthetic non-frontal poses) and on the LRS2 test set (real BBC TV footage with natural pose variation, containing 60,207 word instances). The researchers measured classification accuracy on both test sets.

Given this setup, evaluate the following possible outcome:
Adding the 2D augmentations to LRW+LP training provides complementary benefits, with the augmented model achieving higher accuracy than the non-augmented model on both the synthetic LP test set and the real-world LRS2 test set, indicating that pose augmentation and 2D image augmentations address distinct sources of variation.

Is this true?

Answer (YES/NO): YES